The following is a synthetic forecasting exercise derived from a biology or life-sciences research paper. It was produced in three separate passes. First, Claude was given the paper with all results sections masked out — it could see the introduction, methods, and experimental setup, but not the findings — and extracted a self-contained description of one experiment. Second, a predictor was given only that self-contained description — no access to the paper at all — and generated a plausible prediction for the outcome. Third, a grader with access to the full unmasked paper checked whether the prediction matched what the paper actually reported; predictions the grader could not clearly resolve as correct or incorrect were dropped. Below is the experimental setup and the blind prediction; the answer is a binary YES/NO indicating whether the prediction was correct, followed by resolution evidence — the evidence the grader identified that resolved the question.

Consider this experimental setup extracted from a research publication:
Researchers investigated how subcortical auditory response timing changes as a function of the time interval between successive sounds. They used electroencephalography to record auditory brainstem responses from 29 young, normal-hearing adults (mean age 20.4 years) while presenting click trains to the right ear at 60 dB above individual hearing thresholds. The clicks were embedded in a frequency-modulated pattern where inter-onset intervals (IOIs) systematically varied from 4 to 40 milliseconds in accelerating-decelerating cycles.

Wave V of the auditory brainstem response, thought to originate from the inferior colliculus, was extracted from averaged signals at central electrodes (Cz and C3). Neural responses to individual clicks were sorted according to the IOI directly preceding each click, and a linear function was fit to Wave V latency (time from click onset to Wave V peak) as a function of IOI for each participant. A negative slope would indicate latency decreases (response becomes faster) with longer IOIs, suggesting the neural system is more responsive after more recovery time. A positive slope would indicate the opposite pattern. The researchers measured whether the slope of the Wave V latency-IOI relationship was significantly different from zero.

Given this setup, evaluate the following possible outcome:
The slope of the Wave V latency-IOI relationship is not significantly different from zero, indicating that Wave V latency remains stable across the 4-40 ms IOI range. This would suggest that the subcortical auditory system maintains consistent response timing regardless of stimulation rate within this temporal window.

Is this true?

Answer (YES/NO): NO